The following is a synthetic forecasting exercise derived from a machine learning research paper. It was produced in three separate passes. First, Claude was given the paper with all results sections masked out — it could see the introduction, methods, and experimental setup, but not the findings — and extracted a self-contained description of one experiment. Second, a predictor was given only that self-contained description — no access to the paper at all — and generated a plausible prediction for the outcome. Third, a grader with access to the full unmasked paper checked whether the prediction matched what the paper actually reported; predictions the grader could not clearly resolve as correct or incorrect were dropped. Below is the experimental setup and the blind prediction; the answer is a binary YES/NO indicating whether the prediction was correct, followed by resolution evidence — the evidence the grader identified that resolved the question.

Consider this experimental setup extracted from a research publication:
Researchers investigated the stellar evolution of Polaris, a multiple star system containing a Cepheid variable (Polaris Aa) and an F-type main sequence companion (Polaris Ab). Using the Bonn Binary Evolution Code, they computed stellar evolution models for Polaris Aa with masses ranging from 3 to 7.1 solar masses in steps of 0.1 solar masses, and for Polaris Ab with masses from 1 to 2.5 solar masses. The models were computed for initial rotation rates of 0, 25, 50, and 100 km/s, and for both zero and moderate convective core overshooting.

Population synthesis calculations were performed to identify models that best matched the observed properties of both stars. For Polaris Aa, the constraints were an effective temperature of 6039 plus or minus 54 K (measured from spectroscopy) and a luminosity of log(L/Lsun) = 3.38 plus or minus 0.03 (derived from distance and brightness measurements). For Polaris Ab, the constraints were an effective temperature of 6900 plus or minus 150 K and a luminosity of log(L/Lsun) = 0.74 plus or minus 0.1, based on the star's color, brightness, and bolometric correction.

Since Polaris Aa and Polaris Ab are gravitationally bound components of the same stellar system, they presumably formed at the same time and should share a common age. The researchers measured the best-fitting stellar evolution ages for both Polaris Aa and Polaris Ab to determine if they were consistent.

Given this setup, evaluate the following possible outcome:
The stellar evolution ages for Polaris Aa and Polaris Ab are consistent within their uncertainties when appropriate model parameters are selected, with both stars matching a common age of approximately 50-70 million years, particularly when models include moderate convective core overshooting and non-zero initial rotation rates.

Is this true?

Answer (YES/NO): NO